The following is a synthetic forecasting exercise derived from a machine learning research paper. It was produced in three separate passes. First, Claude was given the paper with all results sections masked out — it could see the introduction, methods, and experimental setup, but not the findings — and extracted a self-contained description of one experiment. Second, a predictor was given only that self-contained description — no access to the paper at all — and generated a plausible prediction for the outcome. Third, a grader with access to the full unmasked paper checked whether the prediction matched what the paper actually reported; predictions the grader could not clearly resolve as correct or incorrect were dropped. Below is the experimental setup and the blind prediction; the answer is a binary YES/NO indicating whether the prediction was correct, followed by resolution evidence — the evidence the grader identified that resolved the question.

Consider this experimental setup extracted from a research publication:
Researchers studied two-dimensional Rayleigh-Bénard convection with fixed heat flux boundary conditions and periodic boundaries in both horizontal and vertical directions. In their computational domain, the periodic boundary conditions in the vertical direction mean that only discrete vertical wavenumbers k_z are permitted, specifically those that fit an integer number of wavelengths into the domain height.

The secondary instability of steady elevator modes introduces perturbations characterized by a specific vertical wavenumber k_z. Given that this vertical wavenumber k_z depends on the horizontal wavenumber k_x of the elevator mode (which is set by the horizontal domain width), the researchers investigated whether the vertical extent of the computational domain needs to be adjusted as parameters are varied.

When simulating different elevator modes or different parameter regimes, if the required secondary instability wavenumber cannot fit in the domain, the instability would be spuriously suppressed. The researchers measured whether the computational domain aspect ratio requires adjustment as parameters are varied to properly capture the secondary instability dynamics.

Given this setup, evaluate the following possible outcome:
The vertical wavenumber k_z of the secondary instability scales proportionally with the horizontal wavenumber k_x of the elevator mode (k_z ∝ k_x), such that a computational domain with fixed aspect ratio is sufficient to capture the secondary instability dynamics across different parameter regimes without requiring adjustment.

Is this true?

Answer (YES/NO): NO